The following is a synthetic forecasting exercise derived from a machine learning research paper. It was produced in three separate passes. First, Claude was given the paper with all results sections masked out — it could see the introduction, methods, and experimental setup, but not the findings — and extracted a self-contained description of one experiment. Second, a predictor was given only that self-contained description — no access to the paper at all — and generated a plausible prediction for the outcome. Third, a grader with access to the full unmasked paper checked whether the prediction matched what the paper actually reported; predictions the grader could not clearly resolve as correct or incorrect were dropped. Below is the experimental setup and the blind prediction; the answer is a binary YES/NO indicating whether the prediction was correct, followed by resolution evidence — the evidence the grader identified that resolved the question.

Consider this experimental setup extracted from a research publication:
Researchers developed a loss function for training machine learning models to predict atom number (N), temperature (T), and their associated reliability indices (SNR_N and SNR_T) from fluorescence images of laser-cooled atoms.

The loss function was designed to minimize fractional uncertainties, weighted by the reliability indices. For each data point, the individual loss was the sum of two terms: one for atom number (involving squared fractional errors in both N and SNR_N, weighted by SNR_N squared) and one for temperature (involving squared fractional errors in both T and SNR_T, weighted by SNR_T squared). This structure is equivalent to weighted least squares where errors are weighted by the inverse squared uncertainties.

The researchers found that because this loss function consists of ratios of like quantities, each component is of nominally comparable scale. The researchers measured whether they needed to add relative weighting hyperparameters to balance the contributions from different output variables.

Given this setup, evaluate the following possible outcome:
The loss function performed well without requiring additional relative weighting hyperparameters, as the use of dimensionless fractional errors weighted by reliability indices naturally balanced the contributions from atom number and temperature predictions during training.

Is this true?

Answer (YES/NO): YES